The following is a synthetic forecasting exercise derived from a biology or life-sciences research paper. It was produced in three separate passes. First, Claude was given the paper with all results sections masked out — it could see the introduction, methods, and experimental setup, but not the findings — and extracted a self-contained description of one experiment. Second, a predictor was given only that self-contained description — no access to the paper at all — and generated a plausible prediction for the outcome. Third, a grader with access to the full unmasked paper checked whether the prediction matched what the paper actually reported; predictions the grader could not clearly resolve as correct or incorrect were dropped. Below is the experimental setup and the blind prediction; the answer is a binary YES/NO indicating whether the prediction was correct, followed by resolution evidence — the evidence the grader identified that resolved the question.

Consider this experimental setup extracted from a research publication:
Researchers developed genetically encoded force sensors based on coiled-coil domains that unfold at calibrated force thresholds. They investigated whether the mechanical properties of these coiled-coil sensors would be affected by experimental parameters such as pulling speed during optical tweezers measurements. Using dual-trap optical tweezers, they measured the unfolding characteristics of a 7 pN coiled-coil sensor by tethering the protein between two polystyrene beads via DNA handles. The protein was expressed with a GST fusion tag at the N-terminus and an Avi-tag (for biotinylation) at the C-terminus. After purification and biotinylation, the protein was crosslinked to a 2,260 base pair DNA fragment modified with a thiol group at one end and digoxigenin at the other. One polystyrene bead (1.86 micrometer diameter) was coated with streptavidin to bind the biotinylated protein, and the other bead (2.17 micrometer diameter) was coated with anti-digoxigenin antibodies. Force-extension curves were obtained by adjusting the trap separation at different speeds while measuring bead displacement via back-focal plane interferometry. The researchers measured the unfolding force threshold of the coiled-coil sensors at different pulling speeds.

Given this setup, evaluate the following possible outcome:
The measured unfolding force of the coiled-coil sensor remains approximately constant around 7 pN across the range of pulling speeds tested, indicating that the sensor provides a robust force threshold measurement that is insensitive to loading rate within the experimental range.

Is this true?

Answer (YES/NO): YES